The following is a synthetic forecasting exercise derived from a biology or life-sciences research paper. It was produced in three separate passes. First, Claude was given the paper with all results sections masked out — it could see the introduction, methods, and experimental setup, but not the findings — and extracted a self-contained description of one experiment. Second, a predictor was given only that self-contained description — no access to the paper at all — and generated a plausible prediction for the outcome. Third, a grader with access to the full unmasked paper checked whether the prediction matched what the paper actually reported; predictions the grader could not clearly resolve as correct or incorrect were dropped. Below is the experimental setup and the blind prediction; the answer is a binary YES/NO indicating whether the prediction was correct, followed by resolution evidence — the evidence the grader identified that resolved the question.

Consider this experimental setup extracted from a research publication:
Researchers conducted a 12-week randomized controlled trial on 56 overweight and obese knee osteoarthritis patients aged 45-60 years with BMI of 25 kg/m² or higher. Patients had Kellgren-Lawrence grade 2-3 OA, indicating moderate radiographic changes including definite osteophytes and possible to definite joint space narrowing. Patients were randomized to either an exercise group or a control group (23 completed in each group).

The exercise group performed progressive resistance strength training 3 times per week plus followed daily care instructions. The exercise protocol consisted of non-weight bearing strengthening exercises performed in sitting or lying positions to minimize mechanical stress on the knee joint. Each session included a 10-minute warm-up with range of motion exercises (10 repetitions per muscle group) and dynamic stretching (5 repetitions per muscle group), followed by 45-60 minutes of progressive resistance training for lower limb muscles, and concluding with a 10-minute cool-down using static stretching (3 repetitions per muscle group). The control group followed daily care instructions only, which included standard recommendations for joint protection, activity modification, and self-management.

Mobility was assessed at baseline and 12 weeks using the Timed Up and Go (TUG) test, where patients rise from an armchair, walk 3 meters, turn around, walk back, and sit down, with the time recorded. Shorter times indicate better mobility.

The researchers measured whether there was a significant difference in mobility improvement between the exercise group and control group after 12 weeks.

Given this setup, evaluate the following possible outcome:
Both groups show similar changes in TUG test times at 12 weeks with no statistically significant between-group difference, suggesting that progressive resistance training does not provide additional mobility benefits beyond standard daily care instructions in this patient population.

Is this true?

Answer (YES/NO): NO